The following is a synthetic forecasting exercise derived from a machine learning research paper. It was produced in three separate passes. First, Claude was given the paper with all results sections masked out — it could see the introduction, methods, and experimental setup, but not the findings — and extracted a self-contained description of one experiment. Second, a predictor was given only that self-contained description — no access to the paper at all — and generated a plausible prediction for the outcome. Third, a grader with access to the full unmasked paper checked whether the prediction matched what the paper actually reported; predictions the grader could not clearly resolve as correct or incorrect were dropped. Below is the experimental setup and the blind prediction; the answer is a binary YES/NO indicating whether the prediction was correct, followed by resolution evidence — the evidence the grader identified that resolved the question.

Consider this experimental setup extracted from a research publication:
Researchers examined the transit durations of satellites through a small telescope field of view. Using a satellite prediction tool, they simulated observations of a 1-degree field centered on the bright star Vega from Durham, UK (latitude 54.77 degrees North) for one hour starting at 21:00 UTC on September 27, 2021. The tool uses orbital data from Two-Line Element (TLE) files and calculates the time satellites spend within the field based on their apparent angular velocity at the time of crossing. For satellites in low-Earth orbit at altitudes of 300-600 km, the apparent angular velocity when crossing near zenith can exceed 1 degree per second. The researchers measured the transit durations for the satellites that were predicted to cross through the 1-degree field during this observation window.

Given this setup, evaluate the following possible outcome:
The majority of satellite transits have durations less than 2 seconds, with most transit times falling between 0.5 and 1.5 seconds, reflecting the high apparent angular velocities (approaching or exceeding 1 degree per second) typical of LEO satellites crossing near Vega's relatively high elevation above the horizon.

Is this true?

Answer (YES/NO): YES